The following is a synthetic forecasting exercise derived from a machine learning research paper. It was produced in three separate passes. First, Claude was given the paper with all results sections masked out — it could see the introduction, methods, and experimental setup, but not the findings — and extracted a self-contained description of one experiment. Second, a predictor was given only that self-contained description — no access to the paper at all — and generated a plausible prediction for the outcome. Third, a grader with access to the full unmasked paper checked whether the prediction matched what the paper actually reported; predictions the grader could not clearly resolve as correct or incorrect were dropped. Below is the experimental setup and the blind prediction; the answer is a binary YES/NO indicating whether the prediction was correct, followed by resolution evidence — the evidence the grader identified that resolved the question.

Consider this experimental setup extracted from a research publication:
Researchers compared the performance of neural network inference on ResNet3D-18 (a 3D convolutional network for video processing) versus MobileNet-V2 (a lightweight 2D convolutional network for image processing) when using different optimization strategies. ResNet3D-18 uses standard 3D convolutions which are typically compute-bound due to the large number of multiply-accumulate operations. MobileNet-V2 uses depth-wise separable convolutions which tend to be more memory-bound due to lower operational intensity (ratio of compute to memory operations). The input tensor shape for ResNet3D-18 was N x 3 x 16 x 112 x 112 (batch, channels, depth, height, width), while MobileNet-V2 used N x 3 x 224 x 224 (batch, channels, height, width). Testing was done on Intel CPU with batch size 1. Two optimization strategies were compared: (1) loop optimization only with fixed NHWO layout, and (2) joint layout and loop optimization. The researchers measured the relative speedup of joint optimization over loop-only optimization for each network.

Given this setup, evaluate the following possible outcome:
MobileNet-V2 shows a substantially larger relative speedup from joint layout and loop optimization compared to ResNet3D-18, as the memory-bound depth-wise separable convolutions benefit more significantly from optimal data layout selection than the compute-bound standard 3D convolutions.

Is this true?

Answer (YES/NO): YES